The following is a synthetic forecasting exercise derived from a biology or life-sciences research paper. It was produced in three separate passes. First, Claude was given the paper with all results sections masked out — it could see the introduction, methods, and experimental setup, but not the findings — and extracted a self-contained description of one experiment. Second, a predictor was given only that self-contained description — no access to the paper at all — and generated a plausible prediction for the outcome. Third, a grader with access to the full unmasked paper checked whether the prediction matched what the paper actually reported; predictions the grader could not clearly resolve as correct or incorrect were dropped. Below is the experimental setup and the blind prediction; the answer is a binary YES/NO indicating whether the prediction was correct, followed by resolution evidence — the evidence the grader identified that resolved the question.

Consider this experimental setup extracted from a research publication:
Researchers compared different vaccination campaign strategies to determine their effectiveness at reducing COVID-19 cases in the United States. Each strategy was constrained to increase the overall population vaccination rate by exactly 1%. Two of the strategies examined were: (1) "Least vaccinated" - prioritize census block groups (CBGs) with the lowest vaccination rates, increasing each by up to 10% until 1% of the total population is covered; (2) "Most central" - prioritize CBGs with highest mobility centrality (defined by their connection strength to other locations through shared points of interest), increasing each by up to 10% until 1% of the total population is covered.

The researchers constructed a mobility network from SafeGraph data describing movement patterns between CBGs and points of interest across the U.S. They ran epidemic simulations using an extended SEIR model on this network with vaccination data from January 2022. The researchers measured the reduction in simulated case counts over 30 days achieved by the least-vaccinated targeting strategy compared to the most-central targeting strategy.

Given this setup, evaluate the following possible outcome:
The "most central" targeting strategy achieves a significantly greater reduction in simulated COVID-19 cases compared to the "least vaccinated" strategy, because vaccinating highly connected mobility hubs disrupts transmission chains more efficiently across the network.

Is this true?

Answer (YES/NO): YES